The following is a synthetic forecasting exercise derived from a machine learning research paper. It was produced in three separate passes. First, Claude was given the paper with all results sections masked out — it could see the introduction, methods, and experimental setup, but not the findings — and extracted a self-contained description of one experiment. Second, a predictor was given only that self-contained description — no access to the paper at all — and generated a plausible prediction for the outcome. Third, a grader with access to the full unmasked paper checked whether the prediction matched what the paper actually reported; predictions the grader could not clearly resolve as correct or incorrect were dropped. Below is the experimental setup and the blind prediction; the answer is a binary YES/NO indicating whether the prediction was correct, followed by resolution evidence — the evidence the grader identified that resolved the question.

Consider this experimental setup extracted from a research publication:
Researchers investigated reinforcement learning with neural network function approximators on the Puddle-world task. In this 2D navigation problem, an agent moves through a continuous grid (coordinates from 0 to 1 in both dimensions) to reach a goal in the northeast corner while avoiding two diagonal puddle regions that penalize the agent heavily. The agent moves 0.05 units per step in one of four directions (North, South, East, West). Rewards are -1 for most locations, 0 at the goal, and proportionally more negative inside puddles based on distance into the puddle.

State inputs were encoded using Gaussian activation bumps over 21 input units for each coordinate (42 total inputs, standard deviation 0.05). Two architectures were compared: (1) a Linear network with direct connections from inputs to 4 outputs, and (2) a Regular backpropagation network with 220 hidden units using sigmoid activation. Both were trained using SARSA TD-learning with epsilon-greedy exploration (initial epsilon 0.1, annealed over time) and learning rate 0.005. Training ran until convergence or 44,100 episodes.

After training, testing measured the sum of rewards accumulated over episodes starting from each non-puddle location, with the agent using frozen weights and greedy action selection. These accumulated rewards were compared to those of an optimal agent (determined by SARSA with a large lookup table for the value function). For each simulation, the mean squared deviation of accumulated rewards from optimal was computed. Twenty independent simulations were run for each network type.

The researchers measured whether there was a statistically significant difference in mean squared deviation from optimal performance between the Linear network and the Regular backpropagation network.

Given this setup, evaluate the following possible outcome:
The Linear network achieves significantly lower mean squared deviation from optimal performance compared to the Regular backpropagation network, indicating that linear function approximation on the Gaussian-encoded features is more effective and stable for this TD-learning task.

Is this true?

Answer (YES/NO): NO